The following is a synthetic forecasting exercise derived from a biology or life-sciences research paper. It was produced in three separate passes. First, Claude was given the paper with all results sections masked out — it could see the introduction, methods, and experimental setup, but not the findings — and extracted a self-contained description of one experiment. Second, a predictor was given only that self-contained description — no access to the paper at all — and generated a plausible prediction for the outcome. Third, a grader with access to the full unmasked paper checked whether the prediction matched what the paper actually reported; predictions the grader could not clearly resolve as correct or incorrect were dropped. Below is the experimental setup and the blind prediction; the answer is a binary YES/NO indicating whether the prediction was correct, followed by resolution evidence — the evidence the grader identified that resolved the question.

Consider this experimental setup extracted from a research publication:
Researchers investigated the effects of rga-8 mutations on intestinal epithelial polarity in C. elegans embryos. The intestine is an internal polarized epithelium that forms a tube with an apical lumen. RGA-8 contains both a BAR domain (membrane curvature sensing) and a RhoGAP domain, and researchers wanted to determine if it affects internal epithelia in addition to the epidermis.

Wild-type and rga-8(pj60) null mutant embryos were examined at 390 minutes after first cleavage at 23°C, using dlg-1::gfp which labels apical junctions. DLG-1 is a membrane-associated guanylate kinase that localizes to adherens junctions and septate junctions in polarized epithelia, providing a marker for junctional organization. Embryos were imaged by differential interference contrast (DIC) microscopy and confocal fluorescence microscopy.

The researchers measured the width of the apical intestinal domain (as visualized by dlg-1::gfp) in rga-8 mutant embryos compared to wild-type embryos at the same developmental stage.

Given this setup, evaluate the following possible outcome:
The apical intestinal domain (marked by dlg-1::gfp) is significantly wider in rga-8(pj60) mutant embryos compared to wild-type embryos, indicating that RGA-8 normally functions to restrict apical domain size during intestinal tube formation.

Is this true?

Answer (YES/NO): YES